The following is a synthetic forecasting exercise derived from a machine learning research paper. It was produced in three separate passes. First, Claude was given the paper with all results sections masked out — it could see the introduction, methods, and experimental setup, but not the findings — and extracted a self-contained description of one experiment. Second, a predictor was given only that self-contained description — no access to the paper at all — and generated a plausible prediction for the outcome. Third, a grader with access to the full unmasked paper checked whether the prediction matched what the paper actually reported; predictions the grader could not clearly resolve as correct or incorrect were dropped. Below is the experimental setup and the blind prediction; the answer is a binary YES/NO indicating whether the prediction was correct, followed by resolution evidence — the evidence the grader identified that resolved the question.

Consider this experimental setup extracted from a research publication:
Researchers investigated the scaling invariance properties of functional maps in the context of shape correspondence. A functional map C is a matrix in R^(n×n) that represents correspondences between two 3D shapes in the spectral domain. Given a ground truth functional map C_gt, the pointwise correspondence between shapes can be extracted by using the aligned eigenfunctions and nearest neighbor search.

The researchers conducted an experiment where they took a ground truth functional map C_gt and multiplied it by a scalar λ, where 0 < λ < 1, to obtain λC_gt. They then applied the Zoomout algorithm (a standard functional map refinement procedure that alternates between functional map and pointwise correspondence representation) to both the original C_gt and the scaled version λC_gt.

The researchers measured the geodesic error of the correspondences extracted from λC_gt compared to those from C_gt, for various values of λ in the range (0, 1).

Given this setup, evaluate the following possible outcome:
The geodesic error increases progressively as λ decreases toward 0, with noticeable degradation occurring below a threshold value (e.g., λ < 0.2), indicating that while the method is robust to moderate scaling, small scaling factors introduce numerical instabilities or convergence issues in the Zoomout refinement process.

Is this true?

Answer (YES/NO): NO